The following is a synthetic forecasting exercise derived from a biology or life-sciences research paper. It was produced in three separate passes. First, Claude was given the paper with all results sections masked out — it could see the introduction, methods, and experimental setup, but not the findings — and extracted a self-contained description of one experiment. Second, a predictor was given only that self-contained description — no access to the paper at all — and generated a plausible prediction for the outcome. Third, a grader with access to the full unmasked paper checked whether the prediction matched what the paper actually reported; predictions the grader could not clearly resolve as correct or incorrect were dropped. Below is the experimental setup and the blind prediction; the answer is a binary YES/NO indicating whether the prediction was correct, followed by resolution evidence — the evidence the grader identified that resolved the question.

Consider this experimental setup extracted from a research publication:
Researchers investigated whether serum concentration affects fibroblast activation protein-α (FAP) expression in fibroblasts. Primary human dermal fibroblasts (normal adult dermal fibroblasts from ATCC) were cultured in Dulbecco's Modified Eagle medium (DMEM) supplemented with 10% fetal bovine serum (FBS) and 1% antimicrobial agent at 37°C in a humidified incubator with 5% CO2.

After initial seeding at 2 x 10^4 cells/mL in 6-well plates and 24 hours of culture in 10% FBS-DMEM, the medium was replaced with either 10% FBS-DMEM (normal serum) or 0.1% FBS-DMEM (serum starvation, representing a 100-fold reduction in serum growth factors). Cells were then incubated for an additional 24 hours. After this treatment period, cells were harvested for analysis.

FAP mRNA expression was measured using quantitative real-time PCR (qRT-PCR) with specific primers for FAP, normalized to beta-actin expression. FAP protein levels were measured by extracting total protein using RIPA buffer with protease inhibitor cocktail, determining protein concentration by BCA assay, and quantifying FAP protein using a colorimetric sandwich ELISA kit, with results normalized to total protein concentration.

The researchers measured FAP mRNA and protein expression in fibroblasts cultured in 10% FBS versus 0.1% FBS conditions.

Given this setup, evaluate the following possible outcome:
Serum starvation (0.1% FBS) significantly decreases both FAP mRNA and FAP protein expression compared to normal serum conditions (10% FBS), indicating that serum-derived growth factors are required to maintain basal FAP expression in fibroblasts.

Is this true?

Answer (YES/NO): NO